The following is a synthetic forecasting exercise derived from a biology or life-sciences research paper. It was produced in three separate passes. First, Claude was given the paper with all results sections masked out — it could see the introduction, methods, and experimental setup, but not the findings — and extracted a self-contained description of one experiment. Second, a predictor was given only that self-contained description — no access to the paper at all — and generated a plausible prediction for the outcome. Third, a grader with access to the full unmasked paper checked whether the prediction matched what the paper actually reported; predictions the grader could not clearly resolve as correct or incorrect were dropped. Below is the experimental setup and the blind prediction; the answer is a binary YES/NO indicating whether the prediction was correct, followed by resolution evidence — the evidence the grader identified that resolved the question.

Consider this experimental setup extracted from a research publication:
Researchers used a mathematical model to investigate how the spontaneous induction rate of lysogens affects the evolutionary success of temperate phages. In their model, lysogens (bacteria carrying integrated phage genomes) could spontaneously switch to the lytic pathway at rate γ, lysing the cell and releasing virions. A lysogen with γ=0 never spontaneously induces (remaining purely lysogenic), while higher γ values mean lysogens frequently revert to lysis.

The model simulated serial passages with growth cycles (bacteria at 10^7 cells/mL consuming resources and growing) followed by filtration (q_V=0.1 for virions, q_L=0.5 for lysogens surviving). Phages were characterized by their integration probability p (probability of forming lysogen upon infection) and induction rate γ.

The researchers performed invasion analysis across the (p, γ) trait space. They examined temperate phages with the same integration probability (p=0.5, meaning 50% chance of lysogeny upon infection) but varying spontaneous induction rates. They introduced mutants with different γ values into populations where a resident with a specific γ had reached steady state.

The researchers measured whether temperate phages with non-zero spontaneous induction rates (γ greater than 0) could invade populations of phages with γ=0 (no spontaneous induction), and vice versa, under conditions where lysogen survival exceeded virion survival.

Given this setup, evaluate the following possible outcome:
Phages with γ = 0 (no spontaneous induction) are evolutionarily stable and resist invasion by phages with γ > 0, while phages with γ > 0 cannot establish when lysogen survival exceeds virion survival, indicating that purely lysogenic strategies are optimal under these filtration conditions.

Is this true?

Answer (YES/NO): NO